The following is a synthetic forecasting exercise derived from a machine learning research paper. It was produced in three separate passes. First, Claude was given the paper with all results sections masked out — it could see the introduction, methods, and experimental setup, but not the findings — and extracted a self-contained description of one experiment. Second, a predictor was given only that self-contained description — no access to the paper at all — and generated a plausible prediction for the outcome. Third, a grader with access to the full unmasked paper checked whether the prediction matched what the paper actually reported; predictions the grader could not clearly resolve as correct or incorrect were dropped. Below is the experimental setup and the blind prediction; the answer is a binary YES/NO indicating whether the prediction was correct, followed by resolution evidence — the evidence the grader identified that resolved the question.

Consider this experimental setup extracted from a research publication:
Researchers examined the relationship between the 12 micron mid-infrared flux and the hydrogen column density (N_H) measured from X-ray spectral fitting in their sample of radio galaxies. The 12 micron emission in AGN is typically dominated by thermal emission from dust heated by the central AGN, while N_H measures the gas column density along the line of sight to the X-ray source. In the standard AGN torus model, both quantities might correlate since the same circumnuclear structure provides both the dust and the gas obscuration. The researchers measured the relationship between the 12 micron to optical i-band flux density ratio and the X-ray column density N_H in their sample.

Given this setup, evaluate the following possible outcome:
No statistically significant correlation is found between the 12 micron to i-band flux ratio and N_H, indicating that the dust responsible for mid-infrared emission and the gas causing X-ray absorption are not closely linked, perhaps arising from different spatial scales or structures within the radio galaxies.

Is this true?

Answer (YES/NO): NO